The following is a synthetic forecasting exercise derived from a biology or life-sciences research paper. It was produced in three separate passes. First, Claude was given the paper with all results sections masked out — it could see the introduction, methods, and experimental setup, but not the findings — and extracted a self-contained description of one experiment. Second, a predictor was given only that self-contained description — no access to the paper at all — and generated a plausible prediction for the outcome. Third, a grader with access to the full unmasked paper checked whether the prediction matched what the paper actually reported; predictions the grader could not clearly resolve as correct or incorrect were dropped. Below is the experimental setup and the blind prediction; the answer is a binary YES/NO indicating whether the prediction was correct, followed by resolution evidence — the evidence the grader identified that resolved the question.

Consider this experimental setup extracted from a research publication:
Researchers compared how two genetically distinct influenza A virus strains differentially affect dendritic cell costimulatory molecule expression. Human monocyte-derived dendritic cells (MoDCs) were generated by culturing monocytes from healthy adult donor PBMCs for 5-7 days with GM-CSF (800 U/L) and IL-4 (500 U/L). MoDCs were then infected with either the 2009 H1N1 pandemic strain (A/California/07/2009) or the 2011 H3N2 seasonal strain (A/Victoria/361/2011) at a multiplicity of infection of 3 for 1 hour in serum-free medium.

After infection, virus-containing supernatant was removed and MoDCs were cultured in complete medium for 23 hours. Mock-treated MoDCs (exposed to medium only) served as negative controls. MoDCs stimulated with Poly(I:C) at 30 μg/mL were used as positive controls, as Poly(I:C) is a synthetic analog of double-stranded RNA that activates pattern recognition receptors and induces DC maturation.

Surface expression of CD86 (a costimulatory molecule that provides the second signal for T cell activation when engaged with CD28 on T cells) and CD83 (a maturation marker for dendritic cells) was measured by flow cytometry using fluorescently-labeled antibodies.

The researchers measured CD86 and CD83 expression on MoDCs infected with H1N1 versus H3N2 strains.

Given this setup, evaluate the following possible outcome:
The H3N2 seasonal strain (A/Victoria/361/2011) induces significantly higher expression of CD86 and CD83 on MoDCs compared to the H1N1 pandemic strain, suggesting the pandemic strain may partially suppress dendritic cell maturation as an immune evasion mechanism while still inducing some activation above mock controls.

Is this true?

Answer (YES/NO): NO